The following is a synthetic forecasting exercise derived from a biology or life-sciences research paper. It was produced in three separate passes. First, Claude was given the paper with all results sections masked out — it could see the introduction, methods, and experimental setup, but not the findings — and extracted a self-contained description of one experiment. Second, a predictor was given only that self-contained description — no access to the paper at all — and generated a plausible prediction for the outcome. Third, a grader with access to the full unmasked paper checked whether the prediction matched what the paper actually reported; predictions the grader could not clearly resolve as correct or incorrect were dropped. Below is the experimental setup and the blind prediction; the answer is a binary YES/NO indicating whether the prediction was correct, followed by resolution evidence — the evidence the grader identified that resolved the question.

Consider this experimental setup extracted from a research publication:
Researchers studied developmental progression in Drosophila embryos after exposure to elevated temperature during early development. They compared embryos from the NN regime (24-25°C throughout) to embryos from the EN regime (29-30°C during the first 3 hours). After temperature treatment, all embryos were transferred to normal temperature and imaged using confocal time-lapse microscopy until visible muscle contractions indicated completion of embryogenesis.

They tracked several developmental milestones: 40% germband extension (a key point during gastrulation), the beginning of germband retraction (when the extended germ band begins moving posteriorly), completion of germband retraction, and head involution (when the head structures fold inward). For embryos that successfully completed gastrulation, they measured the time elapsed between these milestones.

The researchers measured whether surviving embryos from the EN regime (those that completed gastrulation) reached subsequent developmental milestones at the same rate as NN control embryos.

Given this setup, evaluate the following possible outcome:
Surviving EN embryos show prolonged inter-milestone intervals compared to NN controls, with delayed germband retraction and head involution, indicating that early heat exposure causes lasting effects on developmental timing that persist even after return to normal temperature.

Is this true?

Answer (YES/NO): NO